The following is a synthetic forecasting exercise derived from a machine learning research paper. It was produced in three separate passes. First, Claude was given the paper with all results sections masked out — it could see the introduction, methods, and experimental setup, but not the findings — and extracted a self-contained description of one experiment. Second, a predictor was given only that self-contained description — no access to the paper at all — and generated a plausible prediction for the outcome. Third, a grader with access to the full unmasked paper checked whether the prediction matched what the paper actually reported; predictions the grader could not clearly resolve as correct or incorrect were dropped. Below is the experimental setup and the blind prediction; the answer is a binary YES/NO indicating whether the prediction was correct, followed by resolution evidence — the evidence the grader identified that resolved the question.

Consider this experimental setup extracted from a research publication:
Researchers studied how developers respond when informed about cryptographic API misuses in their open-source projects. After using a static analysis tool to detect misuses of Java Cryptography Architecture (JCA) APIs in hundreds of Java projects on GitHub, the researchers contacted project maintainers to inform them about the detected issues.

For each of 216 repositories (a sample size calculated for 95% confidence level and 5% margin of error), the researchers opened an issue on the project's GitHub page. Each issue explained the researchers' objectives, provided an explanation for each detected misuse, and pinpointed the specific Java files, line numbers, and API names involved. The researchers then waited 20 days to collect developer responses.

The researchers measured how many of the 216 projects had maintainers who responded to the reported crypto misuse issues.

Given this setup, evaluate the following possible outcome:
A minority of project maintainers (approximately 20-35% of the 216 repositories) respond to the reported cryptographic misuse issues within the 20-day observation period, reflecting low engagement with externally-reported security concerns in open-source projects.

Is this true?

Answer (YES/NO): NO